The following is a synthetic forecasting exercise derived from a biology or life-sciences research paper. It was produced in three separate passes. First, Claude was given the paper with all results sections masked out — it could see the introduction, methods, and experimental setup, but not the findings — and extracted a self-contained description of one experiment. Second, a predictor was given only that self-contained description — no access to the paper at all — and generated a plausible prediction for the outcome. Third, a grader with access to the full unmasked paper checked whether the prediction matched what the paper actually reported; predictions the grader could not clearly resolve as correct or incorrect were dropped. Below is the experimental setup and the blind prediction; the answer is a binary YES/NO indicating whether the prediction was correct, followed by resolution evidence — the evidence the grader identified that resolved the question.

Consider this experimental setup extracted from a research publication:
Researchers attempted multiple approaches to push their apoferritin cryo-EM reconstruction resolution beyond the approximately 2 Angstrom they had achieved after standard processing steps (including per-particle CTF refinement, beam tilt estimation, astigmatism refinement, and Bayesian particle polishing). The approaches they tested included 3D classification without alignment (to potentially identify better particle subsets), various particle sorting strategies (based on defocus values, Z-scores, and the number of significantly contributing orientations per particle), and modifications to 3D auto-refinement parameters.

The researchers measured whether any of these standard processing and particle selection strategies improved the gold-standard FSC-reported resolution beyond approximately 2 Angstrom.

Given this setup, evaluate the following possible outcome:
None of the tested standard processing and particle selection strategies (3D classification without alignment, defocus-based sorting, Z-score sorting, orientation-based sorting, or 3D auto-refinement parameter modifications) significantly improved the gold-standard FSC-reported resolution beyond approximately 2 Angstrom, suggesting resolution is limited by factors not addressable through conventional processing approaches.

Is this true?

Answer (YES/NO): YES